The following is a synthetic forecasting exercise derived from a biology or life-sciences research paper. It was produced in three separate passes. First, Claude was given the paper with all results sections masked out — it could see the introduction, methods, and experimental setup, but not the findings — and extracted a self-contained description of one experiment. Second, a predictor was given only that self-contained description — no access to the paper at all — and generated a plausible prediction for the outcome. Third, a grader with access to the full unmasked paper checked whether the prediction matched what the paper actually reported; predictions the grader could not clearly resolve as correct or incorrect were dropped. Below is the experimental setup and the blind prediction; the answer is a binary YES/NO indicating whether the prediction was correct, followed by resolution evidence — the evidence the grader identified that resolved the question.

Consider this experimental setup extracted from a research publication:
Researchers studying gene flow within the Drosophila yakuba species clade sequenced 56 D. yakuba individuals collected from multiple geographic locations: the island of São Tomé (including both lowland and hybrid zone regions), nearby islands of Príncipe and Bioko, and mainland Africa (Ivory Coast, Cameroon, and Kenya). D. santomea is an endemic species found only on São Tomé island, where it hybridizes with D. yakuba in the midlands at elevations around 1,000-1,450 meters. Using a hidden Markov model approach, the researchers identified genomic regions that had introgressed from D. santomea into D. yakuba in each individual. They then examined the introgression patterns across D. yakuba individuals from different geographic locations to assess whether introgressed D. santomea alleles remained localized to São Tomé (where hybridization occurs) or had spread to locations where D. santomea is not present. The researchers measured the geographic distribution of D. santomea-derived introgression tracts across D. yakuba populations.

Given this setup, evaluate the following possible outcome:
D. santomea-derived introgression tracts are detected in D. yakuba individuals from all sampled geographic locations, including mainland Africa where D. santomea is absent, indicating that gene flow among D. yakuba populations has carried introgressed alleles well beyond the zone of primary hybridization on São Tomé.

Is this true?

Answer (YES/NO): YES